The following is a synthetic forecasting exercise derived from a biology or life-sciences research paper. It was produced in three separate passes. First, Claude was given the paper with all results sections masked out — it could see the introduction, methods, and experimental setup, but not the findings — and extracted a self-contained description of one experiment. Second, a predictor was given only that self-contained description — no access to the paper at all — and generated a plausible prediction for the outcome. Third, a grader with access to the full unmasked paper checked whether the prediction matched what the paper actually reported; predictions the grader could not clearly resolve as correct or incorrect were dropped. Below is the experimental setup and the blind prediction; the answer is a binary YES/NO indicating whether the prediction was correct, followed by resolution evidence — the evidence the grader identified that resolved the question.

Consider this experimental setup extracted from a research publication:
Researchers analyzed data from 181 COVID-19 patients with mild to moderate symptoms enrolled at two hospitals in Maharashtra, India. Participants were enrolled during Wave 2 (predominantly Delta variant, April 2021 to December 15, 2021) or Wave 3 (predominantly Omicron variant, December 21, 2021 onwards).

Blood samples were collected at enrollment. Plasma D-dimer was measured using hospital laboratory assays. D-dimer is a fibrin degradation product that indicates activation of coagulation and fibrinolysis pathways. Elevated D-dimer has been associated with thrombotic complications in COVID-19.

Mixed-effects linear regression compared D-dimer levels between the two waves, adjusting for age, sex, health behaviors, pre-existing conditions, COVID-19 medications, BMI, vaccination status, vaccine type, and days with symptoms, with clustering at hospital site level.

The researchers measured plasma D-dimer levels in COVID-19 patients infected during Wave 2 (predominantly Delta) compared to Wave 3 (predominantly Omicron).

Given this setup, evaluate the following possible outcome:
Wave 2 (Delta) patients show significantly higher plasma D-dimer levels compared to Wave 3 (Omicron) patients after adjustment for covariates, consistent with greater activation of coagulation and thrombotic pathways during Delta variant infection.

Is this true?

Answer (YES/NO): NO